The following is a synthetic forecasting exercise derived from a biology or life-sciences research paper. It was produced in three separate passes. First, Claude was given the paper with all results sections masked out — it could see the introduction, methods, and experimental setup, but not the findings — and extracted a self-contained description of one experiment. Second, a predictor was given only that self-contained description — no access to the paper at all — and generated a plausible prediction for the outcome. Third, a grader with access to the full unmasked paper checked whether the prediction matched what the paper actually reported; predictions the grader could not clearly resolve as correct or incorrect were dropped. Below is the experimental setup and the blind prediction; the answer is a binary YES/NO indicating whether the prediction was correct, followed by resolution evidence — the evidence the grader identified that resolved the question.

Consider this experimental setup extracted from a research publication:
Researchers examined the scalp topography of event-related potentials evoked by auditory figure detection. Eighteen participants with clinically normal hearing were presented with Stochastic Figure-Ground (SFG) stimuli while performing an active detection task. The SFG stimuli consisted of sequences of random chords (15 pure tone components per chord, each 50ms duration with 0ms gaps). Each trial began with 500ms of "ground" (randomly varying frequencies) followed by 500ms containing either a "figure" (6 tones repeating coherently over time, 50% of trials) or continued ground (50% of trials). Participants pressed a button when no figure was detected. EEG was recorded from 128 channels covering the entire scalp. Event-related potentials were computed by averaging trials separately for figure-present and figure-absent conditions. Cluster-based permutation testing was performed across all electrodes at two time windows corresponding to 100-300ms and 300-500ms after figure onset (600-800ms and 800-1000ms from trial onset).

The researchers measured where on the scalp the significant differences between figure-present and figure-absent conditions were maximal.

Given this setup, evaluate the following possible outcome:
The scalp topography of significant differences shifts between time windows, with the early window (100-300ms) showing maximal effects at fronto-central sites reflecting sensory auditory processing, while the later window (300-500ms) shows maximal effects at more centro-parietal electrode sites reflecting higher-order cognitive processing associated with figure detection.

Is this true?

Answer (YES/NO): NO